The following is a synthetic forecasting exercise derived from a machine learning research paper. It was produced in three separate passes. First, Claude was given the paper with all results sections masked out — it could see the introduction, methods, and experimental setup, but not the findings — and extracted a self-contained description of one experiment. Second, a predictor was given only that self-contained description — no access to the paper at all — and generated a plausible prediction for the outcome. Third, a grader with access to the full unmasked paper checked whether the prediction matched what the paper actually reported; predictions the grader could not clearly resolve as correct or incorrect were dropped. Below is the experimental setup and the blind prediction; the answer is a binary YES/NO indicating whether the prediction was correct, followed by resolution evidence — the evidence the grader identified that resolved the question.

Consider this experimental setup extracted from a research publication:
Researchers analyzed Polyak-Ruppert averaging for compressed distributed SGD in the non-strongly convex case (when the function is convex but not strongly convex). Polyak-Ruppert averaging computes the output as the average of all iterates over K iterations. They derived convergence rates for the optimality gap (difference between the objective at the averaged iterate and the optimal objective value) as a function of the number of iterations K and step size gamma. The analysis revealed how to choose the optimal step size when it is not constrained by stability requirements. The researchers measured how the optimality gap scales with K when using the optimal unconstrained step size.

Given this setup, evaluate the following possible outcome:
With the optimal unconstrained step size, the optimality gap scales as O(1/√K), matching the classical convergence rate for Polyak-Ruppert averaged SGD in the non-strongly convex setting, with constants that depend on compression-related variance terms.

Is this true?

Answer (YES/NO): YES